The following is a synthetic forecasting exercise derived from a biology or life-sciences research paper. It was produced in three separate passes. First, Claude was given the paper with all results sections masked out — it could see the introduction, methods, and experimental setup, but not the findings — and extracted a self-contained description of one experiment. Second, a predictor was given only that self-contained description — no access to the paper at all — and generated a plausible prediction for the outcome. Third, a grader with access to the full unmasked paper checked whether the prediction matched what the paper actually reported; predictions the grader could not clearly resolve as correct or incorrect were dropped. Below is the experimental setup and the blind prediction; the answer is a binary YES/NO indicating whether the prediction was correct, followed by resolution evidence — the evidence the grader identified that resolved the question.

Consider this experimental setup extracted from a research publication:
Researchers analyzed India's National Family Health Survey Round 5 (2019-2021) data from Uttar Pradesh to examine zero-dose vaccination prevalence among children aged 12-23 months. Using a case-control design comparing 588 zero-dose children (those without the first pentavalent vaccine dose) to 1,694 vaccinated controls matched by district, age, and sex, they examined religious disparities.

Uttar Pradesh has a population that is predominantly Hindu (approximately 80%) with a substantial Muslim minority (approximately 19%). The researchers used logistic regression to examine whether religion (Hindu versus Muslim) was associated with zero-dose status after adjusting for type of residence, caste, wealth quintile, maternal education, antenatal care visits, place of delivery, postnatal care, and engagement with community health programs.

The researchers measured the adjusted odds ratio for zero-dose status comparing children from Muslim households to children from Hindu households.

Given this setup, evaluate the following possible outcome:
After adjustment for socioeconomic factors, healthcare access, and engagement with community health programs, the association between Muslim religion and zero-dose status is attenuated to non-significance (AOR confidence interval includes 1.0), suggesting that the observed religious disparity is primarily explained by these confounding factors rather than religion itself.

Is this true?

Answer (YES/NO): NO